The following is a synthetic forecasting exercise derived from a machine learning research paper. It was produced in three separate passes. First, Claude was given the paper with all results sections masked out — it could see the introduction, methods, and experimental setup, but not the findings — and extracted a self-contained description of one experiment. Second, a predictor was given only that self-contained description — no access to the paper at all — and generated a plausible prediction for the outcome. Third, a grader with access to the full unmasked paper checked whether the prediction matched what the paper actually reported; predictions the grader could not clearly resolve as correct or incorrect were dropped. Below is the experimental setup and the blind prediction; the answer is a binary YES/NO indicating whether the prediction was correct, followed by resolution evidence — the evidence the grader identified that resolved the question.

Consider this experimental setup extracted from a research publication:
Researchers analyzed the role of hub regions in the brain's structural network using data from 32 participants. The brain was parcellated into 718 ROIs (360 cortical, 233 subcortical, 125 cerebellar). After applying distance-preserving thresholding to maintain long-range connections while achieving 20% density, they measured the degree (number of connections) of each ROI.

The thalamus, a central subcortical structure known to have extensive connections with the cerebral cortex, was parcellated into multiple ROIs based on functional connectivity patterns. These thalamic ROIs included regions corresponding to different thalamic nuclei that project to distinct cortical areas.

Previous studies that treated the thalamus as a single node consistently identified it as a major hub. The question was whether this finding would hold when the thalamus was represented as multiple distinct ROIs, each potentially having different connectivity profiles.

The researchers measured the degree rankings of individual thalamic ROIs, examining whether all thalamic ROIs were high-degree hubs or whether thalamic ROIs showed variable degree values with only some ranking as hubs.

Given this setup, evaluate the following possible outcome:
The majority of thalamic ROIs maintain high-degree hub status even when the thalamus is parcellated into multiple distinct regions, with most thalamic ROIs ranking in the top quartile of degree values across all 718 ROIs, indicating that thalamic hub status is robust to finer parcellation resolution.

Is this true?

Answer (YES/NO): NO